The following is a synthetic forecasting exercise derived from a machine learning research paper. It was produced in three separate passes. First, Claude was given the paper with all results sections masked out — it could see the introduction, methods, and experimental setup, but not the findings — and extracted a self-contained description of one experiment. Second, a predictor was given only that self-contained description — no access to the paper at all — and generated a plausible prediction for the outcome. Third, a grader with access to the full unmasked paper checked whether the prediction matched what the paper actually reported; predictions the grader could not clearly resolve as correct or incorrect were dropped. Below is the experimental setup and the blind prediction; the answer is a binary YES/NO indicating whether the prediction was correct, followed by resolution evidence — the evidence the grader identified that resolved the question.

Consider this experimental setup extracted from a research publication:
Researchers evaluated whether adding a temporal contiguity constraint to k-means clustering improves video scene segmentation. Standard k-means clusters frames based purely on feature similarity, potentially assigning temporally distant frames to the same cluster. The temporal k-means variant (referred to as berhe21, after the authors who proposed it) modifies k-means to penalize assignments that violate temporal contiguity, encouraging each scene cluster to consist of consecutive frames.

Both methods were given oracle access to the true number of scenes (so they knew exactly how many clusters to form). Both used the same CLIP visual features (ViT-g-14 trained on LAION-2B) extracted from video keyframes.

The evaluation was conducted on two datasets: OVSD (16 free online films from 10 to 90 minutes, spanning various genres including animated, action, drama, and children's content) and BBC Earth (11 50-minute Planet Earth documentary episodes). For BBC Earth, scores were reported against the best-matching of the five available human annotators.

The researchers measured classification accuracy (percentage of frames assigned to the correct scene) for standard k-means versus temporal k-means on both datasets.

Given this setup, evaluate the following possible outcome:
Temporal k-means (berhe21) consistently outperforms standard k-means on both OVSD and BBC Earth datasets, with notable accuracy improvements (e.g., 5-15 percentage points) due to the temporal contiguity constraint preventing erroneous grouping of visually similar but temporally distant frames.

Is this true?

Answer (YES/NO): NO